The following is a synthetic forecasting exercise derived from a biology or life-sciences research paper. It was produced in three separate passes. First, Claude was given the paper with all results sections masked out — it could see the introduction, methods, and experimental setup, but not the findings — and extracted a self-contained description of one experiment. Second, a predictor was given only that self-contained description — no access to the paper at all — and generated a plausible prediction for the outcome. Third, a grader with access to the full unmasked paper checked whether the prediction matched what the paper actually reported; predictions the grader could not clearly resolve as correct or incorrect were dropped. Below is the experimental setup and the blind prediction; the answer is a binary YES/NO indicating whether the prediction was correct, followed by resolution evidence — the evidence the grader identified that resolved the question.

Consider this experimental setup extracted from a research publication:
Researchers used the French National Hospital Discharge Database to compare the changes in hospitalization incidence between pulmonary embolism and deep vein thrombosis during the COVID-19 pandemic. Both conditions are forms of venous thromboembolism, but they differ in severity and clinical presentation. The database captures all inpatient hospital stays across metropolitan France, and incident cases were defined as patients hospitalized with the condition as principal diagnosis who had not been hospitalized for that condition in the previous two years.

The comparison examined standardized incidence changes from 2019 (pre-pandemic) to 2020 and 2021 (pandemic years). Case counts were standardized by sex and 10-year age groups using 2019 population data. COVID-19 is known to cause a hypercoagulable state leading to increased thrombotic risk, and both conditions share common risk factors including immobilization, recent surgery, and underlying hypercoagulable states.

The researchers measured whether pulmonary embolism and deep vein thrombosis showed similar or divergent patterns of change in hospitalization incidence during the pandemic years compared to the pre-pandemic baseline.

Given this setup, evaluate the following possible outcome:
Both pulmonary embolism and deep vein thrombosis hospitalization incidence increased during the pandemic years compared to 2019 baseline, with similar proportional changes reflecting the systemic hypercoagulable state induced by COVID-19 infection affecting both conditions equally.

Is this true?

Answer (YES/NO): NO